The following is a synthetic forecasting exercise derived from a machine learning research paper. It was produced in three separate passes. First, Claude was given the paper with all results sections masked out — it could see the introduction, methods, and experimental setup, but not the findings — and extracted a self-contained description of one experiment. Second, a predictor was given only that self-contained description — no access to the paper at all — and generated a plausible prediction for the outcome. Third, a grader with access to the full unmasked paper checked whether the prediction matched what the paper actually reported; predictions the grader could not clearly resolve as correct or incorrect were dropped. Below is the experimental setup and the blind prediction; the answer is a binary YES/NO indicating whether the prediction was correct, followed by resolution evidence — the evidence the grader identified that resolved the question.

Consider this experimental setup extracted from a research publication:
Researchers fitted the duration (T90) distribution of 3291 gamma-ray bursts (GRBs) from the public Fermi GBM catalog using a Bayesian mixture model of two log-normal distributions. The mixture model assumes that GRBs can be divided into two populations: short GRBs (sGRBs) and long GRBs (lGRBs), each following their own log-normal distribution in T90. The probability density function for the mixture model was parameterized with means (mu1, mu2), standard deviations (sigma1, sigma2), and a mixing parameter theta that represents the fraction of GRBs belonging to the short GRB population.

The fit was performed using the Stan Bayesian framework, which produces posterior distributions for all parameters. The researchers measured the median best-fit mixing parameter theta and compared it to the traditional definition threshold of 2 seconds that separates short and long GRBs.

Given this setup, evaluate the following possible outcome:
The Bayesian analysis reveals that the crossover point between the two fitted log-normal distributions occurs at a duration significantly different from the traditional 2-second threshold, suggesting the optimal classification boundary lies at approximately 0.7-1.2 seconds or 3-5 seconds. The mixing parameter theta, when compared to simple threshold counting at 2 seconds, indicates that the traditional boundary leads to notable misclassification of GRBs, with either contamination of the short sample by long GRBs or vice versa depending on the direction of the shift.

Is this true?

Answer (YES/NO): NO